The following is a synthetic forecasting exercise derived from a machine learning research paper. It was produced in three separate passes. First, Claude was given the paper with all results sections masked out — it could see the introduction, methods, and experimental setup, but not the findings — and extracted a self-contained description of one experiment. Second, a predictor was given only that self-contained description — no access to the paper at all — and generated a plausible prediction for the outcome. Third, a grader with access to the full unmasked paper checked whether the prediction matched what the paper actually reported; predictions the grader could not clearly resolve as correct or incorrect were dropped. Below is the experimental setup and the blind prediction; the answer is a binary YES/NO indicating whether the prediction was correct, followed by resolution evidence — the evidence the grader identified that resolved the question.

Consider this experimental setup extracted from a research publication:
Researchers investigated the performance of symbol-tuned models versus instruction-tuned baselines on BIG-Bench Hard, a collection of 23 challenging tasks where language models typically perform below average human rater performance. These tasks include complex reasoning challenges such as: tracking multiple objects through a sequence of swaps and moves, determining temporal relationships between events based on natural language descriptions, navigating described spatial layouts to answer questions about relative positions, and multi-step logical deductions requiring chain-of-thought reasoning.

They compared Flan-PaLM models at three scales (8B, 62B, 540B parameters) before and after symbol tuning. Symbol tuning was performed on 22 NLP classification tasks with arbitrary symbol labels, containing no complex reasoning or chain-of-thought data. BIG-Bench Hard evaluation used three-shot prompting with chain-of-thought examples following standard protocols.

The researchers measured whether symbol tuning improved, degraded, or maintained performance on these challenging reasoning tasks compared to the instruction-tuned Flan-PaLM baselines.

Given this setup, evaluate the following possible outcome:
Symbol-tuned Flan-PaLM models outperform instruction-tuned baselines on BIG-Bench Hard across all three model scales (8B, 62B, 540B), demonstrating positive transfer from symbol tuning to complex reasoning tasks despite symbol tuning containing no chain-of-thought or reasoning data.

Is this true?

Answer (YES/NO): NO